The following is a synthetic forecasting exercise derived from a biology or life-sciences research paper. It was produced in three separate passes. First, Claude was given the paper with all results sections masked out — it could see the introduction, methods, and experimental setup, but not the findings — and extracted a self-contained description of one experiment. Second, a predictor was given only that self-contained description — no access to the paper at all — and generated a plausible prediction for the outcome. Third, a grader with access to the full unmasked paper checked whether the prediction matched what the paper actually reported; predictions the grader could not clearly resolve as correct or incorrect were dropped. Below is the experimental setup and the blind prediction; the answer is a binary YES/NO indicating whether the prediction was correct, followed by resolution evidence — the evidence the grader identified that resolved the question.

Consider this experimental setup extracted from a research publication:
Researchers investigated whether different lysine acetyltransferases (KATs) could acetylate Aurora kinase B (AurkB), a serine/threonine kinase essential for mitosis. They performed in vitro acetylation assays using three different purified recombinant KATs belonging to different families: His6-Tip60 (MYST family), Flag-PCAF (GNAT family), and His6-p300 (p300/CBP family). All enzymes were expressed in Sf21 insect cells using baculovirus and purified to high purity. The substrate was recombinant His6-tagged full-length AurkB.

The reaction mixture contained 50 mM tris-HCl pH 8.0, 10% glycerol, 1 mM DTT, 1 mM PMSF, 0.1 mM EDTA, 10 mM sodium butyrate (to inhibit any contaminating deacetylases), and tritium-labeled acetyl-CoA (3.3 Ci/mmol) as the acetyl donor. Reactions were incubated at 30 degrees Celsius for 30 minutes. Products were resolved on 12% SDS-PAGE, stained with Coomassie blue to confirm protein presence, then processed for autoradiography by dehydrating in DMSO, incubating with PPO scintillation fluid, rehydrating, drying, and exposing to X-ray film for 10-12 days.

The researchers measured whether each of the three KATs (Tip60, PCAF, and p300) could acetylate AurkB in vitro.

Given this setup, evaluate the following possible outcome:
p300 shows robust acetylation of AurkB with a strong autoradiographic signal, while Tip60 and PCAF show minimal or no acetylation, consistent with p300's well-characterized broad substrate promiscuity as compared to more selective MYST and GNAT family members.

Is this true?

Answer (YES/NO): NO